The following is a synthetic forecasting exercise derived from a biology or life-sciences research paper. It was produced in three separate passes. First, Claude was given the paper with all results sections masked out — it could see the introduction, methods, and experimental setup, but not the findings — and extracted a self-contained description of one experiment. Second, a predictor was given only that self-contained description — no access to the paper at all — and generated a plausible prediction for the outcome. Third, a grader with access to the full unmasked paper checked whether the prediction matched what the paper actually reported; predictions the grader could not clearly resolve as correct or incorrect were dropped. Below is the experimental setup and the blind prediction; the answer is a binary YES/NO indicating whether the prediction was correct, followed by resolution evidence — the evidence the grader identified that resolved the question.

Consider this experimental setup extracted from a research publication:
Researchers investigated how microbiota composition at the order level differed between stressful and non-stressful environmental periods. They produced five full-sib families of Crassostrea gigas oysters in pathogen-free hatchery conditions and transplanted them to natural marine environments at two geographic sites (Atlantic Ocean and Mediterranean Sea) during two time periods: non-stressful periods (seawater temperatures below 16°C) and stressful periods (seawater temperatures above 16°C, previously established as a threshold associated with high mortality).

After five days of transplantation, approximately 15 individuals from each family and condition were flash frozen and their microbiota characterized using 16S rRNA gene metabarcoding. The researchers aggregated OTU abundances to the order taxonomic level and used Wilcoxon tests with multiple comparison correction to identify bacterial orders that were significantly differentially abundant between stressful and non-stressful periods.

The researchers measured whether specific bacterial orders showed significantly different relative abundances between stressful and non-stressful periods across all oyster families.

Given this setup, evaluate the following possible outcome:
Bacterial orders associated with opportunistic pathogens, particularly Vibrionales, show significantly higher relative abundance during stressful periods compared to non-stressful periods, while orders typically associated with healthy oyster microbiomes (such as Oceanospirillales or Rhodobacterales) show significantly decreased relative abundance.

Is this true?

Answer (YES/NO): NO